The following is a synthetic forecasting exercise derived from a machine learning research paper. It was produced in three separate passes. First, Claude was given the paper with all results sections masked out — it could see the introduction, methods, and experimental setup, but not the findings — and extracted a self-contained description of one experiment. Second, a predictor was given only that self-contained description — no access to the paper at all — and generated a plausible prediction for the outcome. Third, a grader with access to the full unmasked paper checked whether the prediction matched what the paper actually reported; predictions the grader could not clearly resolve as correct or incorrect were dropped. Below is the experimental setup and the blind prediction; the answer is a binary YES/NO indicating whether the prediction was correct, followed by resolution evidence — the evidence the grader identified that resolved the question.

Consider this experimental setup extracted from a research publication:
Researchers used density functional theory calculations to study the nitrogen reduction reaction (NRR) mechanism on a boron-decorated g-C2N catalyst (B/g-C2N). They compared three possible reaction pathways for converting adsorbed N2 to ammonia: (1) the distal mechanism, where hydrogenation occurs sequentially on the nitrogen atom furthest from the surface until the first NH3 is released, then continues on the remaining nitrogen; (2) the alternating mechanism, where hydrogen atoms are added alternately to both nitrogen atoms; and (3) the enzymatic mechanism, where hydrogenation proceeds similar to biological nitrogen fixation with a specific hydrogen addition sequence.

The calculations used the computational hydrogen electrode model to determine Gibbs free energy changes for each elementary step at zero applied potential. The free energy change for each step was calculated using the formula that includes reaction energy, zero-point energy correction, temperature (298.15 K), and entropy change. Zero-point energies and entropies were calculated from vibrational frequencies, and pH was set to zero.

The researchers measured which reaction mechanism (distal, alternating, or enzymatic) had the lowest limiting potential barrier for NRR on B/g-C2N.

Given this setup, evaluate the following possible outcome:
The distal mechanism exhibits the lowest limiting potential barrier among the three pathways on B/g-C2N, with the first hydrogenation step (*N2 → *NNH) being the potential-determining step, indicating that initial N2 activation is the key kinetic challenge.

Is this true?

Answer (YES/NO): NO